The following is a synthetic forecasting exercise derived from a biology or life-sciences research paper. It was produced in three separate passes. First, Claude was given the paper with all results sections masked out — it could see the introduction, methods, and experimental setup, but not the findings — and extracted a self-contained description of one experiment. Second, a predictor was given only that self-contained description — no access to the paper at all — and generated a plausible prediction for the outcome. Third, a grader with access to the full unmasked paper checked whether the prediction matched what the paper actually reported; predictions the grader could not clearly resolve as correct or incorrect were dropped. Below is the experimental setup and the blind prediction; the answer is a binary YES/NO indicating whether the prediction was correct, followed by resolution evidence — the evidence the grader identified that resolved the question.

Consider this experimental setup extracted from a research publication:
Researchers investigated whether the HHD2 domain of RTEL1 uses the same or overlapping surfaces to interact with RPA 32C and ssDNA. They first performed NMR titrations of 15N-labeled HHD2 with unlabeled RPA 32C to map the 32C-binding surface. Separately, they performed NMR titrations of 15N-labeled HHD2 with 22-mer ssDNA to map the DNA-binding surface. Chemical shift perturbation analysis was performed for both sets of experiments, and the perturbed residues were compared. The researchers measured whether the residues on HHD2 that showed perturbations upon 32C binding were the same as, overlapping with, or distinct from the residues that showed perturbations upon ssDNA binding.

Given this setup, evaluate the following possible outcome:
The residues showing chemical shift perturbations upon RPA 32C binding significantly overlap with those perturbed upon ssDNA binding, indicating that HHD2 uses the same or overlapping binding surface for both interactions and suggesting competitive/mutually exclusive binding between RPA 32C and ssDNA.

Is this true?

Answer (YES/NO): YES